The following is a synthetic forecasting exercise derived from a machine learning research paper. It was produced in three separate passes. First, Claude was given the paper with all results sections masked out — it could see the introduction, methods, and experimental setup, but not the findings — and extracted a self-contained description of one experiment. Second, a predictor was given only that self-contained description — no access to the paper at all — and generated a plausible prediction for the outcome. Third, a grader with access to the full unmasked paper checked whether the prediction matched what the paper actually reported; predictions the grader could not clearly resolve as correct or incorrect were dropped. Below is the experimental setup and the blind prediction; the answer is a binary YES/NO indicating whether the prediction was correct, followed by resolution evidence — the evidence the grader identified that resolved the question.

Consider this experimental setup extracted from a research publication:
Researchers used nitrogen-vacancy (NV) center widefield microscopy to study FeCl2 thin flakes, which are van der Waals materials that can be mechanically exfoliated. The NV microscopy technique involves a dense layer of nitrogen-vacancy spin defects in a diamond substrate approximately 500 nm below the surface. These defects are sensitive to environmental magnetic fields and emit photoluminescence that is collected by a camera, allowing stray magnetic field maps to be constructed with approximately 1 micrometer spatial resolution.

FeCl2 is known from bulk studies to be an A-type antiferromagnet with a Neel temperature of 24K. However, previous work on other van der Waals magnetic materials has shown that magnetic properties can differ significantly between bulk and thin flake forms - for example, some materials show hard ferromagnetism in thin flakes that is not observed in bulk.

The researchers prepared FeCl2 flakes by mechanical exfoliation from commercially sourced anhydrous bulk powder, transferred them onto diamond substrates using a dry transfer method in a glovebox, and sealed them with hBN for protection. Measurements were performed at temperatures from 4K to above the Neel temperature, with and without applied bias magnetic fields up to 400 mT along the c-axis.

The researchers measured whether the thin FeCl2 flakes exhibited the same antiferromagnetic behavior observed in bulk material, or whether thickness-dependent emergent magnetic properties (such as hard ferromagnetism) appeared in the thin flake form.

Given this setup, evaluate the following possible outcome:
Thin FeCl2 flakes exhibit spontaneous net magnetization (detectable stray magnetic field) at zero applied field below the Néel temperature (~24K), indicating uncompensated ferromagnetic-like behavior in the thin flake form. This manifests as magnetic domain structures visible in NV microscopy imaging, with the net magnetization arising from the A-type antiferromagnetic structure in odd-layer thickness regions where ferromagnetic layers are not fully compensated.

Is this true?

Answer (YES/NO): NO